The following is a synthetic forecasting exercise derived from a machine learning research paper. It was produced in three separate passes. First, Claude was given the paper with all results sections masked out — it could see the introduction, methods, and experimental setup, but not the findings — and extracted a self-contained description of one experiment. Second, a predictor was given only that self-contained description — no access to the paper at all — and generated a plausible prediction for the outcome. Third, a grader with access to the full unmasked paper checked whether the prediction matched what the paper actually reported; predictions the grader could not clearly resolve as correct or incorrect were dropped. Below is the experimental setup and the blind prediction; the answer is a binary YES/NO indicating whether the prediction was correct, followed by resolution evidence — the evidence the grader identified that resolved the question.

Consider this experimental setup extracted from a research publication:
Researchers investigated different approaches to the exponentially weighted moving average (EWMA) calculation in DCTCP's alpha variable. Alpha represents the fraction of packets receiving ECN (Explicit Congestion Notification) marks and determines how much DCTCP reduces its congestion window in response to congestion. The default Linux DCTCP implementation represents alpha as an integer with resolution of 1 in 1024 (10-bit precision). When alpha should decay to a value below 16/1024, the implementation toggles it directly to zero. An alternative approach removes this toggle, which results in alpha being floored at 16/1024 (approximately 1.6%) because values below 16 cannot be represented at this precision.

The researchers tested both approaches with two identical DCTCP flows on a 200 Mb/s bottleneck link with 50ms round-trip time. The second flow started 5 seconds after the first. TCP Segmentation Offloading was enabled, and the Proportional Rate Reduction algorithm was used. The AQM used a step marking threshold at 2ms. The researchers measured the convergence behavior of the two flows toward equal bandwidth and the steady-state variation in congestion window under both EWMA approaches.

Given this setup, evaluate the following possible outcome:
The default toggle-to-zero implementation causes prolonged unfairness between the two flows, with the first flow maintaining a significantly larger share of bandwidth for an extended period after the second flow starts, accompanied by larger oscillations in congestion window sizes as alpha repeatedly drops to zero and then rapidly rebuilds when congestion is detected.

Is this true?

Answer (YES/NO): NO